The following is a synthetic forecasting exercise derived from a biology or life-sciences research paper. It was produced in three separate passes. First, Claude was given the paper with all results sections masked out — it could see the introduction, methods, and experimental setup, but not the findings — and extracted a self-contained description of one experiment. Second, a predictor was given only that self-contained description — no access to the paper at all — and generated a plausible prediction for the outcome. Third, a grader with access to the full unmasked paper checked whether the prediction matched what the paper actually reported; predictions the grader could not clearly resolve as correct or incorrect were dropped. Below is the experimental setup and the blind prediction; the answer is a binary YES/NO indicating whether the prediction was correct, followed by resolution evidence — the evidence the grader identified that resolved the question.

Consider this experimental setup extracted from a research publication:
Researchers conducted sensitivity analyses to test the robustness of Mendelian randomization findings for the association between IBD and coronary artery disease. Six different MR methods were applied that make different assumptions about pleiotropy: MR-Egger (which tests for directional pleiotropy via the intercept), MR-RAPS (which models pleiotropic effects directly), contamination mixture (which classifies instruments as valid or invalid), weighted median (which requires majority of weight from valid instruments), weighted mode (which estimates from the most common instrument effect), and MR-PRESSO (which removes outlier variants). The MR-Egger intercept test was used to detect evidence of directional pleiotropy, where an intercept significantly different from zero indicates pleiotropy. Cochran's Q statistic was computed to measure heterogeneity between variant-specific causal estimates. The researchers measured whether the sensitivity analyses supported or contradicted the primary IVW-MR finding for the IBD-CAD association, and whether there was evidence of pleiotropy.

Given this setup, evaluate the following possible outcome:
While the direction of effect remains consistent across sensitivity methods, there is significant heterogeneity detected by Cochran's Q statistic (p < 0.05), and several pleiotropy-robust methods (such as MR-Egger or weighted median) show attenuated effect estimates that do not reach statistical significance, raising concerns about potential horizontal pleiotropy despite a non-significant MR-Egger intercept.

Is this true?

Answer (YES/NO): NO